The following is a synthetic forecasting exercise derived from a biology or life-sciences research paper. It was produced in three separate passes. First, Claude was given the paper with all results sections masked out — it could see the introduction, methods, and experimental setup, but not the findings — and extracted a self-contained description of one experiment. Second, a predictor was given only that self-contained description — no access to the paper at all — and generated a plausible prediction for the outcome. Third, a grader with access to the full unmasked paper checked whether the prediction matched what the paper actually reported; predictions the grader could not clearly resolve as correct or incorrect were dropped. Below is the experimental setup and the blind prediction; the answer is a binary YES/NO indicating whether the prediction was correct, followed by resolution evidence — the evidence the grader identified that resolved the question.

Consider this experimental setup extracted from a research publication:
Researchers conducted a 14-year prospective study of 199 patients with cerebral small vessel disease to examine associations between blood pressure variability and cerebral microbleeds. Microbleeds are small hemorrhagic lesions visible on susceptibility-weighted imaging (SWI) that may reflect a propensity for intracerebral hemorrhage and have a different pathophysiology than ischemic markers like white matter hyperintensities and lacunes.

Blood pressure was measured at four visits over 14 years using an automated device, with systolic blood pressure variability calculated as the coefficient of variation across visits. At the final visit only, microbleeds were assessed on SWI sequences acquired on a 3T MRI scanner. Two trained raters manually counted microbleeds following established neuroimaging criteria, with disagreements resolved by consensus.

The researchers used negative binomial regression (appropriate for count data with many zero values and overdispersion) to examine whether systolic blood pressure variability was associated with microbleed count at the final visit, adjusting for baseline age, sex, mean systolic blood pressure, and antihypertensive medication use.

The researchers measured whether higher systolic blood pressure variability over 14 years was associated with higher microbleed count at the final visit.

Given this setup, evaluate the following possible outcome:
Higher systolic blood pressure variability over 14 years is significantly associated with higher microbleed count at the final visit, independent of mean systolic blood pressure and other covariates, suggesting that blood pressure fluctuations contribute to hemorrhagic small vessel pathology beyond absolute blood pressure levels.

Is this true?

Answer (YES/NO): NO